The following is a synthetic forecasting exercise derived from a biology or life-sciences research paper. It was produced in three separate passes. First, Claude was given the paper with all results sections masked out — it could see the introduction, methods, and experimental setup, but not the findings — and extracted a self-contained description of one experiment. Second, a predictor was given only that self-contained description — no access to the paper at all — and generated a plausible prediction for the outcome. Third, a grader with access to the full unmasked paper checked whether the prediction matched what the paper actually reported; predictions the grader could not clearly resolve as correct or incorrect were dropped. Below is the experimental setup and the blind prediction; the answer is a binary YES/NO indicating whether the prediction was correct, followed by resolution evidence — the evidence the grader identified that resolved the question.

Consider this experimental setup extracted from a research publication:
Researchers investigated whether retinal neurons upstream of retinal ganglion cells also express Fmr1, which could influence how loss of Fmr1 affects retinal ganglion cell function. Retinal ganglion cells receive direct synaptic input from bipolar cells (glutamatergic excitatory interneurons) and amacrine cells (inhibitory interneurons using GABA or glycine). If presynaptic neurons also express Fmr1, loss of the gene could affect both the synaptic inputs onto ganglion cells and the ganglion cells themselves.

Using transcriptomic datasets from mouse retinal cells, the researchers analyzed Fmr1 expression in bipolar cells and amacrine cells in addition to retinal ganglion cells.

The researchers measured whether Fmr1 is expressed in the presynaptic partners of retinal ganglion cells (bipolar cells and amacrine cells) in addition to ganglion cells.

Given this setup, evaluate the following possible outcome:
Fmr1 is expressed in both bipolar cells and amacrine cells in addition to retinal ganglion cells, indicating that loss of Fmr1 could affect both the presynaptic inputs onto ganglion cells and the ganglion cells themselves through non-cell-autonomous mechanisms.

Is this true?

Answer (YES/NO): YES